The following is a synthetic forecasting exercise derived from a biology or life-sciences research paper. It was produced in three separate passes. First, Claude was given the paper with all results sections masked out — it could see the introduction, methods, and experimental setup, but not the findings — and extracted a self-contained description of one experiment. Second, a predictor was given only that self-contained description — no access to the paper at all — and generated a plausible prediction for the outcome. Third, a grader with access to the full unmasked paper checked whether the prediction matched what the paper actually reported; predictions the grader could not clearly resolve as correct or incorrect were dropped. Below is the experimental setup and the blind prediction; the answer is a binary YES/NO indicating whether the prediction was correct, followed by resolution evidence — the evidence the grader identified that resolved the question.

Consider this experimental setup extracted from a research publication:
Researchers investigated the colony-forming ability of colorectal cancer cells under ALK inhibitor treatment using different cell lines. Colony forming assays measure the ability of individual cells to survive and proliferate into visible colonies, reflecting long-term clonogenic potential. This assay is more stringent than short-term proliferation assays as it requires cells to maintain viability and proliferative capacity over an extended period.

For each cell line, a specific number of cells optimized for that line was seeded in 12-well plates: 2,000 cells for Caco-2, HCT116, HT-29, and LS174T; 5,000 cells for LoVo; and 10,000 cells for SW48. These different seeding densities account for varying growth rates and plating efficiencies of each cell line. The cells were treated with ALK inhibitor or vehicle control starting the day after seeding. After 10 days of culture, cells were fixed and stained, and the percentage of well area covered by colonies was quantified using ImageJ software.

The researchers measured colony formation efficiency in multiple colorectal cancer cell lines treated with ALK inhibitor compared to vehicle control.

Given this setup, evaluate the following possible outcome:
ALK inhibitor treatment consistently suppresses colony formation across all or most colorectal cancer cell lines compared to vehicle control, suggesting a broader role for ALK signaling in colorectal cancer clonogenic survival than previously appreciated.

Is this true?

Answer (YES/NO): NO